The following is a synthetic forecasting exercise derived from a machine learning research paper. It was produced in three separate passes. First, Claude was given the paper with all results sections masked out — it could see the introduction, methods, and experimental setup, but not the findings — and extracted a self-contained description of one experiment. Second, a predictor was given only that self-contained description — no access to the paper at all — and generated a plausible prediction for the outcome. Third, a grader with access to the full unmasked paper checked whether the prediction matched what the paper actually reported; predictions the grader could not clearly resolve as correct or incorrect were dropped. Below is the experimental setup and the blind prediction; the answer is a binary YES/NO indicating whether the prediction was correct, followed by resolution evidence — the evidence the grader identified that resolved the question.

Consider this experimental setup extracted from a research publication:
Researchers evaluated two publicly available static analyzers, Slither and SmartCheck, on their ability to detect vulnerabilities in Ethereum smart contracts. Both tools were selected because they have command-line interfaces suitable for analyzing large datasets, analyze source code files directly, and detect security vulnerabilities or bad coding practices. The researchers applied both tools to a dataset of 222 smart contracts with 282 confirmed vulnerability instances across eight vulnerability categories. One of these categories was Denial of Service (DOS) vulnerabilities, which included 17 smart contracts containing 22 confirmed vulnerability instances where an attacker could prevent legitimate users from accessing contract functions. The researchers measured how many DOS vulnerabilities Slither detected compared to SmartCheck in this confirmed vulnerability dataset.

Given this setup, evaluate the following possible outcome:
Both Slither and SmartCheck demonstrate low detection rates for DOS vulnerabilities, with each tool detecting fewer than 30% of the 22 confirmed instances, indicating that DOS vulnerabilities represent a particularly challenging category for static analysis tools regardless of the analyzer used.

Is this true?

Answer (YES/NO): NO